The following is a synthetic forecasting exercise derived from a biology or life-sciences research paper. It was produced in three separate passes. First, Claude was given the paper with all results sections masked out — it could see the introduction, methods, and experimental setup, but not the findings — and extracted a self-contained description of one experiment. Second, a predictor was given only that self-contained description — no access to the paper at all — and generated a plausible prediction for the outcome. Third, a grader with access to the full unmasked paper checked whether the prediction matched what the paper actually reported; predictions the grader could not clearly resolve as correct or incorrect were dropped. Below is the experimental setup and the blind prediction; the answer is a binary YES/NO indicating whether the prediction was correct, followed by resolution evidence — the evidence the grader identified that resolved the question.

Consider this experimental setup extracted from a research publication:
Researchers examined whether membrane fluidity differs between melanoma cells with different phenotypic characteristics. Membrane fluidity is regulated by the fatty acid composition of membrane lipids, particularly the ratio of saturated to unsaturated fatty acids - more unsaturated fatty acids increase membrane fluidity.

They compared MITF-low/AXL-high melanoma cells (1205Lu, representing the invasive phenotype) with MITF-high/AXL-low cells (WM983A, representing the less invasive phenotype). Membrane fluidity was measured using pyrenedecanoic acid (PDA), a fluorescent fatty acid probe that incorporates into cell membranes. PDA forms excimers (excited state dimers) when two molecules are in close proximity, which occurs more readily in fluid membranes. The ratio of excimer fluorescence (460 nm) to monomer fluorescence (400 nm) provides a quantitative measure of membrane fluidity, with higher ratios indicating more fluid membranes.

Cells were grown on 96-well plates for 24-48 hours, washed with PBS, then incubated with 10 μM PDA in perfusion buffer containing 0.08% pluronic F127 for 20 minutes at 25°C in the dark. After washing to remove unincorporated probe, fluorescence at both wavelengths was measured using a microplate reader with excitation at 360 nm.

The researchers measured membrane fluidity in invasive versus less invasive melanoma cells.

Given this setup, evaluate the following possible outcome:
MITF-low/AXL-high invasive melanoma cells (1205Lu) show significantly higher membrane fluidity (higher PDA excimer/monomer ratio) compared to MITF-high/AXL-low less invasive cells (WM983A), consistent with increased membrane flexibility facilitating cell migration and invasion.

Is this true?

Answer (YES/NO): YES